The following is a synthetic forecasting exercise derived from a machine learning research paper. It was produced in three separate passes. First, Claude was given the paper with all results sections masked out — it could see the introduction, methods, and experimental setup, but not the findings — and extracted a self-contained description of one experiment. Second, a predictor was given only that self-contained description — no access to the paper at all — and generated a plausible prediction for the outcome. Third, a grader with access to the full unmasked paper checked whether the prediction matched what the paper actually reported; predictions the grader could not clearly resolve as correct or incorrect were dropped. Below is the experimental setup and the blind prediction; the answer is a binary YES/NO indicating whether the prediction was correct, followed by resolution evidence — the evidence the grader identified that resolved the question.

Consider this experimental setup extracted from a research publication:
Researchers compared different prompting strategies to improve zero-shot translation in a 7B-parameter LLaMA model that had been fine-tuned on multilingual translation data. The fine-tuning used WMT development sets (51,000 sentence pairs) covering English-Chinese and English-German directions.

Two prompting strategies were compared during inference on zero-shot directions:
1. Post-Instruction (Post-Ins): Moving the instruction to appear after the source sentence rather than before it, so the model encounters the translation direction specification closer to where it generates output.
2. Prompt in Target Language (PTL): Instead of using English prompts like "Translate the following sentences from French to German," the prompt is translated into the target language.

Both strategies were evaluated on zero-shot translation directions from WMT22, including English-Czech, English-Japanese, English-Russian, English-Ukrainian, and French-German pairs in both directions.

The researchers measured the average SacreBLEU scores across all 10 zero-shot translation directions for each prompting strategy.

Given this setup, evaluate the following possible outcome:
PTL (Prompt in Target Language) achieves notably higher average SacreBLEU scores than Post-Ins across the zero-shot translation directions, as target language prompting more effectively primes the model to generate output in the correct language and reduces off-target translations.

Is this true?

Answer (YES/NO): NO